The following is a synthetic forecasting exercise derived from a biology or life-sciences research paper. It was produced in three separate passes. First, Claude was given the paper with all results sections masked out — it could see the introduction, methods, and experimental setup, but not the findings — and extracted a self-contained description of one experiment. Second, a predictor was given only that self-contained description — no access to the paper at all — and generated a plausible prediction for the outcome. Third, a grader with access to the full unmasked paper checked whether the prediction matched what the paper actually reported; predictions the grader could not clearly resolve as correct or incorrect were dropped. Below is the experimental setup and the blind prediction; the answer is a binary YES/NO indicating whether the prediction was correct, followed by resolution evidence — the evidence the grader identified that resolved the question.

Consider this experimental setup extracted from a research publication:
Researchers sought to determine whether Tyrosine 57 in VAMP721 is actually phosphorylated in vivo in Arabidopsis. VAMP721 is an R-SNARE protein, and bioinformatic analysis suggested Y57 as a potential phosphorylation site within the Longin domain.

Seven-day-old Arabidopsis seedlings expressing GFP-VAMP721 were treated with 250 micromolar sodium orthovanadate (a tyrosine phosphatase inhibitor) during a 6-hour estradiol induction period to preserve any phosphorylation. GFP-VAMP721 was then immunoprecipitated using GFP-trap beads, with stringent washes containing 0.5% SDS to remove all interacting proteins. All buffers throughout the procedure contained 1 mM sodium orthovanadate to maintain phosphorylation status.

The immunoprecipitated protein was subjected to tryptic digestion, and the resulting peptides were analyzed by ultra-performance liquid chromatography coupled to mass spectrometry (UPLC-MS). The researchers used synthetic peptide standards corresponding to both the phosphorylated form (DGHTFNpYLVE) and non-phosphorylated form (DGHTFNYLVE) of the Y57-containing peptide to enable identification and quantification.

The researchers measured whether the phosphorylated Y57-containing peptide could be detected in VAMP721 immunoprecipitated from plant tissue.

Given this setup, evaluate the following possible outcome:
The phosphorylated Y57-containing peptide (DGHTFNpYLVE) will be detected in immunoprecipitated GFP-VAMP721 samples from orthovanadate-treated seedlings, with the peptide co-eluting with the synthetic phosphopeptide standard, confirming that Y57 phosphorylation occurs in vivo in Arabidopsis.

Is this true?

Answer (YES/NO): YES